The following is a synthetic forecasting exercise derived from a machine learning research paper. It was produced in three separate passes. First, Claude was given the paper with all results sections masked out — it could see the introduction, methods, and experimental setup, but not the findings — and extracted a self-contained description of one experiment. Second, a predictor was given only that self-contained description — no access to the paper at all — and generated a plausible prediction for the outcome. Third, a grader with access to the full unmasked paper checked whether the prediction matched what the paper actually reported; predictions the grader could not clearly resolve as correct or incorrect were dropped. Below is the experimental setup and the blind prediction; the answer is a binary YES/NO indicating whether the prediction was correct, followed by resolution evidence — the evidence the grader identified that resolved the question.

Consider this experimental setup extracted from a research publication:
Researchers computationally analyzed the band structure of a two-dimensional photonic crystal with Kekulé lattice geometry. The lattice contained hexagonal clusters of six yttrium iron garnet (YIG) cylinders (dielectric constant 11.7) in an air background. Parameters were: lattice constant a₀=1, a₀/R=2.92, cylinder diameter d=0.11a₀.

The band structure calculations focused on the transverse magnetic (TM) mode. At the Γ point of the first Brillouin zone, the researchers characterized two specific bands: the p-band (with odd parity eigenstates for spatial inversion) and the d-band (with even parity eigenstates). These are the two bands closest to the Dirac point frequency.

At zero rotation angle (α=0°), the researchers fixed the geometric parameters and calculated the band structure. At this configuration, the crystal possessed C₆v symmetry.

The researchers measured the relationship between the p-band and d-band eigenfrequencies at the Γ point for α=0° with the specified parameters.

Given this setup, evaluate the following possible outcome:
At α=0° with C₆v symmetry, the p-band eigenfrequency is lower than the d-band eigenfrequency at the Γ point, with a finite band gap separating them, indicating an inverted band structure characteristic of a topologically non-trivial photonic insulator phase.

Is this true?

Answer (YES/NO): NO